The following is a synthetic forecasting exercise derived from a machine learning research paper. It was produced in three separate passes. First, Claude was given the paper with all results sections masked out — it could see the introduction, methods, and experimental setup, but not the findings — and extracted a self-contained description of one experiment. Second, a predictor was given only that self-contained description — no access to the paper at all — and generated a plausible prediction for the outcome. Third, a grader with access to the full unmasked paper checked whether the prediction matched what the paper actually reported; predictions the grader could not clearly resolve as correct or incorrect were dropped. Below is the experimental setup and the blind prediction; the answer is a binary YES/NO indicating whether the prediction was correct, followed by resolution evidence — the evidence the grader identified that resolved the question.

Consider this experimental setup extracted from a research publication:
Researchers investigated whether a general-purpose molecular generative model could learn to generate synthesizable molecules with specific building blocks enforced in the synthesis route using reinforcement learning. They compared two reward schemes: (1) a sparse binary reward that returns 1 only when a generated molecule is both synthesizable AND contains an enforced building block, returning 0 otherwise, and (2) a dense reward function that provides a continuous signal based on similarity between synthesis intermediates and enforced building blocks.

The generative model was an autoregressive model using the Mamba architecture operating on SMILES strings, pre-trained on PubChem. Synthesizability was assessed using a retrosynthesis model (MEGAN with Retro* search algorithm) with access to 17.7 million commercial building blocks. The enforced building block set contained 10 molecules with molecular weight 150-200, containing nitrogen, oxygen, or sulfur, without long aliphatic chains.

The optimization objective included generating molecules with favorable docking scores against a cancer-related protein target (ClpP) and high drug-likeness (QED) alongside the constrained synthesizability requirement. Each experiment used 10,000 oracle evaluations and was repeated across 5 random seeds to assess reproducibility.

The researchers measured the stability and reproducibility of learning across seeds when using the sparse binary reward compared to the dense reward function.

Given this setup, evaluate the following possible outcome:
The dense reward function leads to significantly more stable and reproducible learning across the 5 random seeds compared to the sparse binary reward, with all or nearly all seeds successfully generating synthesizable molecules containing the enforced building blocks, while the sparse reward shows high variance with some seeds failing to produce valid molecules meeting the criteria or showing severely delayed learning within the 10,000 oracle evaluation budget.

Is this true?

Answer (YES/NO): YES